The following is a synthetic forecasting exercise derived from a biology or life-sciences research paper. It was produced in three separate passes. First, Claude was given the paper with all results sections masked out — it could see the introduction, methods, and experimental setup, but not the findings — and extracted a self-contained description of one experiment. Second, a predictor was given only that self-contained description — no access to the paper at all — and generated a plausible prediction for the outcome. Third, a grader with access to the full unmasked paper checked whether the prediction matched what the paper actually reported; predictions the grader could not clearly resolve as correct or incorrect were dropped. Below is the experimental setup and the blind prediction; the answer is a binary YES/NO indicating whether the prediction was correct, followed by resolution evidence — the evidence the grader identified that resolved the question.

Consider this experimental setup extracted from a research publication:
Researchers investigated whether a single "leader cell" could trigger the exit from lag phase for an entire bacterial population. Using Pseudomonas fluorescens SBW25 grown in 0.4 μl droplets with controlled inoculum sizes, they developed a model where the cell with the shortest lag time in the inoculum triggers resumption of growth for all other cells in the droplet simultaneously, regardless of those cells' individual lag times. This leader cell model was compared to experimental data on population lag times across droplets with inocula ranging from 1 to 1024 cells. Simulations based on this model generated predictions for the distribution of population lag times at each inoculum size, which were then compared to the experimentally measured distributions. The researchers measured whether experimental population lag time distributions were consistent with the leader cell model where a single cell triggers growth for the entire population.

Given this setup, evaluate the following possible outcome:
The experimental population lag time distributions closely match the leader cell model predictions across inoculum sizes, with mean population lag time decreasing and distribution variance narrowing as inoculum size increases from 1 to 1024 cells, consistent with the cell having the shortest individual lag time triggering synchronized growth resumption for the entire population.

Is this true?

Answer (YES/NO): YES